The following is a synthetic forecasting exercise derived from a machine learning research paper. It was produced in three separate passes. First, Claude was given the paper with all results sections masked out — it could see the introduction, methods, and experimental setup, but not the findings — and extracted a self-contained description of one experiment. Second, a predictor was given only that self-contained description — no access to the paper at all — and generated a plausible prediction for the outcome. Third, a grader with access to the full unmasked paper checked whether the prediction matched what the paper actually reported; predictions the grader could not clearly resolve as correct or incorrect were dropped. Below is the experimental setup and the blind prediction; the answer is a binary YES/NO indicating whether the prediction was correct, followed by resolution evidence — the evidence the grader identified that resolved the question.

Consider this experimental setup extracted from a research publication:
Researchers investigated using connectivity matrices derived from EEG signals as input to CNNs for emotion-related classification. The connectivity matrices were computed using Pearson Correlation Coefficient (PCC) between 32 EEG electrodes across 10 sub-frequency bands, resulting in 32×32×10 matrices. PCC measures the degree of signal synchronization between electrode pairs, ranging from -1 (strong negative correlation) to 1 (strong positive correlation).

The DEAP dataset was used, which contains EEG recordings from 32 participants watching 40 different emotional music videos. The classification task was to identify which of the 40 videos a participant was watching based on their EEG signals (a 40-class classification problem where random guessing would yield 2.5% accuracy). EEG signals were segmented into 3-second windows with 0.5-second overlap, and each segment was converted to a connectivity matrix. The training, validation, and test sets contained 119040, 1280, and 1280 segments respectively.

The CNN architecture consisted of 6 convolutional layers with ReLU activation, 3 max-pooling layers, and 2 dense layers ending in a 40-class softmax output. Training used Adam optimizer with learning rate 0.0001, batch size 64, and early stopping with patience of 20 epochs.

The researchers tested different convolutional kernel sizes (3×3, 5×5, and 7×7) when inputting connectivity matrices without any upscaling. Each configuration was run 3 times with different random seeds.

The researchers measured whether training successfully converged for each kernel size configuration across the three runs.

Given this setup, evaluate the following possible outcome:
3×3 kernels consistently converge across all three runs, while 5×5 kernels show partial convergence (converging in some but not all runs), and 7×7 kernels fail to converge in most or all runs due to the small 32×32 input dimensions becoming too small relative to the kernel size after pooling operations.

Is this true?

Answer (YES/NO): NO